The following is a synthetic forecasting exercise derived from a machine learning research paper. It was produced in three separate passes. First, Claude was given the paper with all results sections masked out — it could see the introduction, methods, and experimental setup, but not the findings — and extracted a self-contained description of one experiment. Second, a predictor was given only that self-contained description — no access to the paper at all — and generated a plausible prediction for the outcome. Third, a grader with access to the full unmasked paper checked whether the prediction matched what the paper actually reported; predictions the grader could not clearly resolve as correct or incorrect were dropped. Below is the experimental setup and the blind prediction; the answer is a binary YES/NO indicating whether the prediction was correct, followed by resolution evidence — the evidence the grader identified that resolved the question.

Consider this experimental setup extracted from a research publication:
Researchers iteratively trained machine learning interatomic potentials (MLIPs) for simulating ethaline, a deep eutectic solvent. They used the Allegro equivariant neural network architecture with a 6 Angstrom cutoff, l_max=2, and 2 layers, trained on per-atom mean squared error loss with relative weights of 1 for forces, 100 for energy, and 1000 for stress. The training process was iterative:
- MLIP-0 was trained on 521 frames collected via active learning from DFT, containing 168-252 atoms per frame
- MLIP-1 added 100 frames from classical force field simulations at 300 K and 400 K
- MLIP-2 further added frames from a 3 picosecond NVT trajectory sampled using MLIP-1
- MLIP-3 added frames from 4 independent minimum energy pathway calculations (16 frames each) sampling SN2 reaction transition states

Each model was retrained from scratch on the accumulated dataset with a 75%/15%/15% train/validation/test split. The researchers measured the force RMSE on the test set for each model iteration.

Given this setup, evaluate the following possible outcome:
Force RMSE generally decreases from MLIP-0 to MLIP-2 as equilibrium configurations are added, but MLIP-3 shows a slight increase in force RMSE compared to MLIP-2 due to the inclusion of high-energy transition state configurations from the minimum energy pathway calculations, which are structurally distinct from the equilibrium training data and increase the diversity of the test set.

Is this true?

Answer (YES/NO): NO